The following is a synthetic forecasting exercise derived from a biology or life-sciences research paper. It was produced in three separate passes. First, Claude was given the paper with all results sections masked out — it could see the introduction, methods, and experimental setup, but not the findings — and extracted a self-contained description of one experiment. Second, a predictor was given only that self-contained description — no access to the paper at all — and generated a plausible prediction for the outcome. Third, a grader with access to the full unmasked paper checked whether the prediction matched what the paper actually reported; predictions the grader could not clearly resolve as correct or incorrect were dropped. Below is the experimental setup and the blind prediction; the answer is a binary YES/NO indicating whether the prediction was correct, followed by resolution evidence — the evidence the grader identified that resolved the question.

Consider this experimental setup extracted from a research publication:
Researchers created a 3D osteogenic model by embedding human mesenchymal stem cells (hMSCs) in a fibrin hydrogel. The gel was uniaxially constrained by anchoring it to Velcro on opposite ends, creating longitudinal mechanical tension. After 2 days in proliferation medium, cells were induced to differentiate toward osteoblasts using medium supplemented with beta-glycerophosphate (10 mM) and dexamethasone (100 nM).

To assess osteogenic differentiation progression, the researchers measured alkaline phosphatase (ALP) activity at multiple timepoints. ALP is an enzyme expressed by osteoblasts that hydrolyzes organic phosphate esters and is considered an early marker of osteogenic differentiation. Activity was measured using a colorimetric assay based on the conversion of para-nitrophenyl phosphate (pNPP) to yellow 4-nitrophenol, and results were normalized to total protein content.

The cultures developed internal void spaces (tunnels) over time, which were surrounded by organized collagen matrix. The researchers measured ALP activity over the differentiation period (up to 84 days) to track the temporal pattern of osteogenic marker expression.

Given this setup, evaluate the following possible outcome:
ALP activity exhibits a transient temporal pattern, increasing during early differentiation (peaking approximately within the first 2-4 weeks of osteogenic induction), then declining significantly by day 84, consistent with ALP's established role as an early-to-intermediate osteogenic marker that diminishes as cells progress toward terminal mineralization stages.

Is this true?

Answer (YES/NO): YES